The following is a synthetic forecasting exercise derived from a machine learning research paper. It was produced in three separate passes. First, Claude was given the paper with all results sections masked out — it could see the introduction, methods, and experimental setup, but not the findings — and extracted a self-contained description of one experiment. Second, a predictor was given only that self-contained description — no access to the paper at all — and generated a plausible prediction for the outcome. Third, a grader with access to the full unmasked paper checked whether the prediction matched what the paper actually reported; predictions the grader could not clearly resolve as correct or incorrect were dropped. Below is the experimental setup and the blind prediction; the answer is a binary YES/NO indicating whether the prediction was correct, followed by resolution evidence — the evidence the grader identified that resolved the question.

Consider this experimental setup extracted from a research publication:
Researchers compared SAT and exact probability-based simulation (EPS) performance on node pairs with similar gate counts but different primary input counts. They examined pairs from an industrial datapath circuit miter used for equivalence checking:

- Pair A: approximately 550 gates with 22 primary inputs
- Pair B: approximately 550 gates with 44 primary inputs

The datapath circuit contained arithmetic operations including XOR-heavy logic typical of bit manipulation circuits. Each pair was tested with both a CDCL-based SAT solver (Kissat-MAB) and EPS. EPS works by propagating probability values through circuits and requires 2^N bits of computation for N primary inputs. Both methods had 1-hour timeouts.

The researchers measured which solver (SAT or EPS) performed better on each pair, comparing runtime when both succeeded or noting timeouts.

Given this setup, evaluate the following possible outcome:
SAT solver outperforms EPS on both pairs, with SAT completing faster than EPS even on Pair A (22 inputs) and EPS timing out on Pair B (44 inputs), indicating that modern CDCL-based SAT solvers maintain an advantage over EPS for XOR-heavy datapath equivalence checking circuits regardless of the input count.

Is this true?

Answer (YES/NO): NO